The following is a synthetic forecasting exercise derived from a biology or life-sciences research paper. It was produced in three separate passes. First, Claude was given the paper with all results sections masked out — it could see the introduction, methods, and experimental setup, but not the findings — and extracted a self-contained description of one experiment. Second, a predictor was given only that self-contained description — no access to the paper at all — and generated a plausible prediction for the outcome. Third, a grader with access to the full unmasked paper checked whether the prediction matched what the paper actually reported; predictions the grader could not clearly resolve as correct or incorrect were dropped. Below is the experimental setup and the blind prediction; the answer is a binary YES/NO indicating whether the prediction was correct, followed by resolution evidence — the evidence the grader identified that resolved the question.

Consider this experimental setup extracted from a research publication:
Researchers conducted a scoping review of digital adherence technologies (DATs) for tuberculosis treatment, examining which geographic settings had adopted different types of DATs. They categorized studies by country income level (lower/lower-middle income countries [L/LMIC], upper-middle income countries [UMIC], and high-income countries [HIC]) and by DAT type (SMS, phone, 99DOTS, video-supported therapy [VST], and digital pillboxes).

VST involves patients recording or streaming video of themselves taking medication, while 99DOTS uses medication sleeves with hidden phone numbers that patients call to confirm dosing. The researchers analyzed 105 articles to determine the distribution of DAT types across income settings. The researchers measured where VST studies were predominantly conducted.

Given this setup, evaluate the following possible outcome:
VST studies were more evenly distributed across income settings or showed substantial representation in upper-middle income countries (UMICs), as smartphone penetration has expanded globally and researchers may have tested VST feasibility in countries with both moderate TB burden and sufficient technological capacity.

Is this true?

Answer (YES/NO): NO